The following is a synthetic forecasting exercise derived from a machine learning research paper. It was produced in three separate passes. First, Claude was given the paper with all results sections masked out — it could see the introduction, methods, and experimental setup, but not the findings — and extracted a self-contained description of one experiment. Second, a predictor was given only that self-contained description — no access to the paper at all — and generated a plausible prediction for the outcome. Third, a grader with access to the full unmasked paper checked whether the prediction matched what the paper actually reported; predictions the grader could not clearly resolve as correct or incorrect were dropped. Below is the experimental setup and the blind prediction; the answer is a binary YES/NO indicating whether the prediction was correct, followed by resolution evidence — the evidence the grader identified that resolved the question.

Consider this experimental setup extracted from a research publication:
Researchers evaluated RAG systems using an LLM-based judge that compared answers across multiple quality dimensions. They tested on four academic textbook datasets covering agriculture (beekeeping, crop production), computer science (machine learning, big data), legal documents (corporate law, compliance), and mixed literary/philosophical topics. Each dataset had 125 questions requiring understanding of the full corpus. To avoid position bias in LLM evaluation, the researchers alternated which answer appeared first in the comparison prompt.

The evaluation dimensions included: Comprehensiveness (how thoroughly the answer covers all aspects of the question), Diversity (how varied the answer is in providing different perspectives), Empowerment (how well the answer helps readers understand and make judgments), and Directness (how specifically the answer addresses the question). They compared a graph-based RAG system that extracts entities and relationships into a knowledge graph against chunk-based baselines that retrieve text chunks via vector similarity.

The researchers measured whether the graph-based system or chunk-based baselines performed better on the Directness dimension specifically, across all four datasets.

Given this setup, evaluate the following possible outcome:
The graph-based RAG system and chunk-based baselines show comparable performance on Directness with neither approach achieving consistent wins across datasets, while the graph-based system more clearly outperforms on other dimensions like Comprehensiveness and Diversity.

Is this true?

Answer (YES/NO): NO